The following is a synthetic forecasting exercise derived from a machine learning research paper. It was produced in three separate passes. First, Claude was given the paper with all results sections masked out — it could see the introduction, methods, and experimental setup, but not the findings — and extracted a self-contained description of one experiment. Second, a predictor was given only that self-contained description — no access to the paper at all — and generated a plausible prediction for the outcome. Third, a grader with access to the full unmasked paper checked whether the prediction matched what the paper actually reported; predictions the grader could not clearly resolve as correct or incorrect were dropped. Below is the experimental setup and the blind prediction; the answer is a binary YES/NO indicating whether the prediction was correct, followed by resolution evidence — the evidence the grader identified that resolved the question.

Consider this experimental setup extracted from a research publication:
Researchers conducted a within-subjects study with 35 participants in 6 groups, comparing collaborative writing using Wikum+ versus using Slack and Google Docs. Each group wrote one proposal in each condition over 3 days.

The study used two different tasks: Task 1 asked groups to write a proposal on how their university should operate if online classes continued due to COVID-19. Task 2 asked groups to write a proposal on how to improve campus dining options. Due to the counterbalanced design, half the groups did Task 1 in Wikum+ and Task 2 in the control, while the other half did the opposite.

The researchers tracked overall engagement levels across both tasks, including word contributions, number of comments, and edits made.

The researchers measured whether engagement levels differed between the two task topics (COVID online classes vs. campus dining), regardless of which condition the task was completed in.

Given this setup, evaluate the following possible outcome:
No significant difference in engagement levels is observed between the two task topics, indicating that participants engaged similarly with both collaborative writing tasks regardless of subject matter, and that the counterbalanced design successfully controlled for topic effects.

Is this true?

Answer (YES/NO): NO